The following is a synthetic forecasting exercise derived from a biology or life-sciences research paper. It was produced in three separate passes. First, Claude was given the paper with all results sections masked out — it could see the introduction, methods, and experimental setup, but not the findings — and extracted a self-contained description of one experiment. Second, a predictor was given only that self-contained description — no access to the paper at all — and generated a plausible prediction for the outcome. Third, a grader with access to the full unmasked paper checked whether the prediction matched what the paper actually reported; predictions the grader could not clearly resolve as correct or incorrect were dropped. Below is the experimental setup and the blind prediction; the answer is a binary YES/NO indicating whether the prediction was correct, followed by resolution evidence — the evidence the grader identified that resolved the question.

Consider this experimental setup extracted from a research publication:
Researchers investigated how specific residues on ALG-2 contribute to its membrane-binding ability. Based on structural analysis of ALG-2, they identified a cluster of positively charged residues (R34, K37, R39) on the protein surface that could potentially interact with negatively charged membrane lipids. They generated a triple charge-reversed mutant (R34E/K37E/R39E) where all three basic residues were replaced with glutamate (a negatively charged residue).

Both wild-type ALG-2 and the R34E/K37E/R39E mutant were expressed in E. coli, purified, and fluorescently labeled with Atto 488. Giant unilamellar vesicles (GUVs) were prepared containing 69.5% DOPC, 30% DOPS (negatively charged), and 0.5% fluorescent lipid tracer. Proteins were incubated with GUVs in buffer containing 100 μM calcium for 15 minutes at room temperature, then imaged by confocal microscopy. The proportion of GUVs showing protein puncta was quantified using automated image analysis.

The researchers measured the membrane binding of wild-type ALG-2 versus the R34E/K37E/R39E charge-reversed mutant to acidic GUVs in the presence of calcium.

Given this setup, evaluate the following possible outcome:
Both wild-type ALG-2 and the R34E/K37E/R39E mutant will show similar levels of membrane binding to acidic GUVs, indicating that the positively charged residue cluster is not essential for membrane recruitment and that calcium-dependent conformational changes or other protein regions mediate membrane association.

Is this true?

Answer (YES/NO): NO